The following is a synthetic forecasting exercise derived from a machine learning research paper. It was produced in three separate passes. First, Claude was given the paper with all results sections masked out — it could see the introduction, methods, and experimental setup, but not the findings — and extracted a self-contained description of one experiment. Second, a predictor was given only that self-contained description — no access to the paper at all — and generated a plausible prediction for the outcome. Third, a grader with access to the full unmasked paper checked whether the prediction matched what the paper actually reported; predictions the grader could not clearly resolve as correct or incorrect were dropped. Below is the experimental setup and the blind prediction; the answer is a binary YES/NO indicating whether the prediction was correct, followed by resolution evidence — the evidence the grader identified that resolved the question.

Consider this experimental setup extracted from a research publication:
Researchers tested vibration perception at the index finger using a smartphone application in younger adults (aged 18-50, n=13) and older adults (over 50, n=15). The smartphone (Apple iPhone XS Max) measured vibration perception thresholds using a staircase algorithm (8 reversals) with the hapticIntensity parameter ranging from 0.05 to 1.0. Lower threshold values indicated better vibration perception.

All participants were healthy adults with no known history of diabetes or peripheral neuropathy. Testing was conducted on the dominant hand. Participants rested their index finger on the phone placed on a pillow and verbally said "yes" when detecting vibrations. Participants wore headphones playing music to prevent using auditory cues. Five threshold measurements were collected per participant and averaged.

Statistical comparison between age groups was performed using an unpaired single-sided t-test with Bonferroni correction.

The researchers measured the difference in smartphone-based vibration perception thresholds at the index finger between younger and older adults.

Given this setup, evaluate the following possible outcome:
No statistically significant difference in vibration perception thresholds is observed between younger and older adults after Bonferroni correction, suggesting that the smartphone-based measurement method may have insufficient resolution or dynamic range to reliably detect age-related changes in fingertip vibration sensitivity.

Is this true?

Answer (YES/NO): YES